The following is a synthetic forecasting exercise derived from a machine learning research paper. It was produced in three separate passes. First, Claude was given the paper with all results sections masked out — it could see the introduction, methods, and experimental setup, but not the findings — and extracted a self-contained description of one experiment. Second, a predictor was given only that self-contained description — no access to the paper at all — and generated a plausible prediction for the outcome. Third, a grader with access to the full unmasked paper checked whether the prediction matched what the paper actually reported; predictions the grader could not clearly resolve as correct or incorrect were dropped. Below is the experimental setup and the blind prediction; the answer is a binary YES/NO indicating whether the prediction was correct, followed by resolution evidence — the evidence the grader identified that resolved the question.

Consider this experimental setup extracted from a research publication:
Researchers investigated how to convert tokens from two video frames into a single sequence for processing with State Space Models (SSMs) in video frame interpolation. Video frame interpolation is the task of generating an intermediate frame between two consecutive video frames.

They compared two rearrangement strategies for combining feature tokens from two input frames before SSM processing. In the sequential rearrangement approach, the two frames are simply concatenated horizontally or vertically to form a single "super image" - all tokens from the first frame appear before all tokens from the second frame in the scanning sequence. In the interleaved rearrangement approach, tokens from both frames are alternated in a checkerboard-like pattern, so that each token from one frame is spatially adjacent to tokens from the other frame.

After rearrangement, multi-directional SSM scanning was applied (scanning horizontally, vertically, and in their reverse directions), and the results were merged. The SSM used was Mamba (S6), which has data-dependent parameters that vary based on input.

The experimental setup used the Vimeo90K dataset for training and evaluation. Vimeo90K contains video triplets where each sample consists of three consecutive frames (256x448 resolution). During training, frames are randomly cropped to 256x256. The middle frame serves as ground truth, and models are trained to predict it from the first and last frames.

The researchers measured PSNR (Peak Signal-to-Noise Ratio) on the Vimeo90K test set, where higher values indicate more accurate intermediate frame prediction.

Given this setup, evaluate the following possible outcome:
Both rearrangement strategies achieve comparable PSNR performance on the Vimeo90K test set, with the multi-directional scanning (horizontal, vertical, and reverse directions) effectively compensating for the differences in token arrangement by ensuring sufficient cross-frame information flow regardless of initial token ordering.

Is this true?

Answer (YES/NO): NO